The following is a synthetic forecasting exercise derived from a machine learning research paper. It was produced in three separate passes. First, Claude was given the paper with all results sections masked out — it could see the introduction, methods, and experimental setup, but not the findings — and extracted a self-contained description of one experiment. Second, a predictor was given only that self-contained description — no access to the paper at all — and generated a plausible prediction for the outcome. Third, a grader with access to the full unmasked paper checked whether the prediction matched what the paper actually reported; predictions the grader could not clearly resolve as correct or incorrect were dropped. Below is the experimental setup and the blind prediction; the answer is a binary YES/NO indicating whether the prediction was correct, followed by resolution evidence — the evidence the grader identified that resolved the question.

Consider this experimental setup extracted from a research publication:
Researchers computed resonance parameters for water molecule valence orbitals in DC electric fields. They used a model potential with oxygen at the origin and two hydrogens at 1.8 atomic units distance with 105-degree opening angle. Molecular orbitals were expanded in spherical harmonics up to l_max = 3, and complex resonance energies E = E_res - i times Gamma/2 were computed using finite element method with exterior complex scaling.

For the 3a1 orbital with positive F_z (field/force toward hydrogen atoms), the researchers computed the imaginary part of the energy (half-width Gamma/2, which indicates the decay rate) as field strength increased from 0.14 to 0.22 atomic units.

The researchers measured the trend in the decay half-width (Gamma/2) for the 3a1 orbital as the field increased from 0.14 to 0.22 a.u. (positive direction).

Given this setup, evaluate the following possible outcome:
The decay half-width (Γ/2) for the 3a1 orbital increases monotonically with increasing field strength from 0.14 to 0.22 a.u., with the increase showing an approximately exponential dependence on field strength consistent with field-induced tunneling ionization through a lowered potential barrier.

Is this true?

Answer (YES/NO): NO